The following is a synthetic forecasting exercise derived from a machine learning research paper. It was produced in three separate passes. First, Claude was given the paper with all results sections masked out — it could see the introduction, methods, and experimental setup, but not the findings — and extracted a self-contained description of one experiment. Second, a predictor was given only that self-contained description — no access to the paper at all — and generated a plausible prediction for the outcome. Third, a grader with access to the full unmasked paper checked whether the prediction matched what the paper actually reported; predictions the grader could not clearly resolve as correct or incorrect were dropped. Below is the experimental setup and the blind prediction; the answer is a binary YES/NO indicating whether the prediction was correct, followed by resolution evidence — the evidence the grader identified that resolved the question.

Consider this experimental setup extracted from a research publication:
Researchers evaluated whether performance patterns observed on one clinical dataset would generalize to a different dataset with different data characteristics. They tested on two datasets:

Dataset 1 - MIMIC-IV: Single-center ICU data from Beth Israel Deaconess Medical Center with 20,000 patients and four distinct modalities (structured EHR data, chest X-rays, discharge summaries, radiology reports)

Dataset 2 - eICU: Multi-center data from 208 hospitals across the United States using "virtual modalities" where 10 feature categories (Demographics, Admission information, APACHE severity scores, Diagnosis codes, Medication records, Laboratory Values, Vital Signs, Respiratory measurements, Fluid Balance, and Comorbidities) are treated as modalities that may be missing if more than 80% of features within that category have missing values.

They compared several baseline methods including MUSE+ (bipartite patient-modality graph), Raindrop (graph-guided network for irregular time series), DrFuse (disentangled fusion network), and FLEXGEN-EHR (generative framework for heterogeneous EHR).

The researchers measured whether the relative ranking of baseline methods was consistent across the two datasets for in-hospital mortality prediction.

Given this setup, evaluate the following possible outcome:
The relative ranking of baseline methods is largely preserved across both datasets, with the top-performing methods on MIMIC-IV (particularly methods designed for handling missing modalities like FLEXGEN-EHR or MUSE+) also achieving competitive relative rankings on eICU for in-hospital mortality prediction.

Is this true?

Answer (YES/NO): YES